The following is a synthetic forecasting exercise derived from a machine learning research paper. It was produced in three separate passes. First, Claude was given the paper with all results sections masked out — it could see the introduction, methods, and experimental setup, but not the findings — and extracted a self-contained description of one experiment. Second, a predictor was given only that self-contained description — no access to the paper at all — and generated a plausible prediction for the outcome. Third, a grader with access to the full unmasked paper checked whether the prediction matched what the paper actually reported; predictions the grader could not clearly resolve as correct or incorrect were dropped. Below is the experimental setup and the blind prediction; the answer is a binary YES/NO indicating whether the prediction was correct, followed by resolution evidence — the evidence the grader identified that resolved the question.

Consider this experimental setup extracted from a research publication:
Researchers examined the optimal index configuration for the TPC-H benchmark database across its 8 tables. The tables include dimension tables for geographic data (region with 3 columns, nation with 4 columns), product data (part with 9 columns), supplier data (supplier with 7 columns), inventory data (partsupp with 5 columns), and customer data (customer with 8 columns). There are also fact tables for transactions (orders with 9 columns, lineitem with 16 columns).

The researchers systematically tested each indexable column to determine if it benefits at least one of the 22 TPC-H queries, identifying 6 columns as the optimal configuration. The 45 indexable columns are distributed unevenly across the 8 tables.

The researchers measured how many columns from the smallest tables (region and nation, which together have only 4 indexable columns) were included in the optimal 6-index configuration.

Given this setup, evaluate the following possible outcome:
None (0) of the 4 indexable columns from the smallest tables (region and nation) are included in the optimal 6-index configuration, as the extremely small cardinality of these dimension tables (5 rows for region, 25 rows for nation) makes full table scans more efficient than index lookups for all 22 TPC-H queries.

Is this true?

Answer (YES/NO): YES